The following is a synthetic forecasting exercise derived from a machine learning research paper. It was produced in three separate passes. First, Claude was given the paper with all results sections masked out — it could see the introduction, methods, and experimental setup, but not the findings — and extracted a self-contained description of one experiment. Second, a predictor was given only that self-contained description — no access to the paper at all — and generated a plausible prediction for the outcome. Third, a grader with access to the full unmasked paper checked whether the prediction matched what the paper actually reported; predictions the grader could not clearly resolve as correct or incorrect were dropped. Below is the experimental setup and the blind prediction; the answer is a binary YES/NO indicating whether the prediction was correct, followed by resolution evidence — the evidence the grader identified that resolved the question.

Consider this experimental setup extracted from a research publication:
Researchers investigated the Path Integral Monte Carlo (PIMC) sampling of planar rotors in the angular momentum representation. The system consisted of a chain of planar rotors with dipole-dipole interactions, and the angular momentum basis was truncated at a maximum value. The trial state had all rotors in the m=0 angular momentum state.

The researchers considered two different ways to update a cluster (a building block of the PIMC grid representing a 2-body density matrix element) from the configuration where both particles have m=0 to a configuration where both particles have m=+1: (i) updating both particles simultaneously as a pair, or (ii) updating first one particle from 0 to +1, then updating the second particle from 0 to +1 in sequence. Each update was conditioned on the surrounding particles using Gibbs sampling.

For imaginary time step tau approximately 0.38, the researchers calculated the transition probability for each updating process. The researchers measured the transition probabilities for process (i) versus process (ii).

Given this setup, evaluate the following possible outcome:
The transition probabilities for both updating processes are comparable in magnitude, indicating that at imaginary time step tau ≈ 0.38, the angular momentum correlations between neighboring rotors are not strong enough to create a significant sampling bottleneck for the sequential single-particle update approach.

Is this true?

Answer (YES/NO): NO